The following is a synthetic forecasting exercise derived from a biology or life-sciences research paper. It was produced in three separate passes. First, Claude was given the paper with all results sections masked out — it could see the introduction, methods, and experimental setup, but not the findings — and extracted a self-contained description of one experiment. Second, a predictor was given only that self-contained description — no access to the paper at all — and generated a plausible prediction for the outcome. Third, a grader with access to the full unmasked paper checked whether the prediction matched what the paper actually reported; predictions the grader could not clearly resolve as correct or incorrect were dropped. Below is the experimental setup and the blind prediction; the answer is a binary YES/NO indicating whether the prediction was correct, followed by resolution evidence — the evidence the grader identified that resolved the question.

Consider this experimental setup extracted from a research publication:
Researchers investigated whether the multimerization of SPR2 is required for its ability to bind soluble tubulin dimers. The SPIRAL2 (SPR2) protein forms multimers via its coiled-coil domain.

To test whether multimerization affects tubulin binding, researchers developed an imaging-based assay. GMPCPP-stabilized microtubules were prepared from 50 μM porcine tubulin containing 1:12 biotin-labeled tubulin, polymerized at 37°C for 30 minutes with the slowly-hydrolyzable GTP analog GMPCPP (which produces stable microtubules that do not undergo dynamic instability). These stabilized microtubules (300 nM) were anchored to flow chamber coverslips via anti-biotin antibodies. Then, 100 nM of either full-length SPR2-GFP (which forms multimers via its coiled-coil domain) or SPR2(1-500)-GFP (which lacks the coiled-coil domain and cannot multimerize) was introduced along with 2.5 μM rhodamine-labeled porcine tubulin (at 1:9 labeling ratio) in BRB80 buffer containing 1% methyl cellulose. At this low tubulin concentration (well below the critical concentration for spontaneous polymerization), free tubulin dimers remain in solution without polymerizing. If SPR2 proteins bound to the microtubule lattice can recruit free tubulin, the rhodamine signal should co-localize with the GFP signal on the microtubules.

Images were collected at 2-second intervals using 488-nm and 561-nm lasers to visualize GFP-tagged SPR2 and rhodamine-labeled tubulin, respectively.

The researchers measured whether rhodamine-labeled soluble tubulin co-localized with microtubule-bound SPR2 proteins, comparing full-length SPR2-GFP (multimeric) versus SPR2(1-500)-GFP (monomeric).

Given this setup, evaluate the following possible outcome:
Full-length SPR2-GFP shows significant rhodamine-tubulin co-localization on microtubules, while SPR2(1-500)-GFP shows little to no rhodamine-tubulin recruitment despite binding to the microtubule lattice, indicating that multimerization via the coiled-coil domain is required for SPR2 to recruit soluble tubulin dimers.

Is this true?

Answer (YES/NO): YES